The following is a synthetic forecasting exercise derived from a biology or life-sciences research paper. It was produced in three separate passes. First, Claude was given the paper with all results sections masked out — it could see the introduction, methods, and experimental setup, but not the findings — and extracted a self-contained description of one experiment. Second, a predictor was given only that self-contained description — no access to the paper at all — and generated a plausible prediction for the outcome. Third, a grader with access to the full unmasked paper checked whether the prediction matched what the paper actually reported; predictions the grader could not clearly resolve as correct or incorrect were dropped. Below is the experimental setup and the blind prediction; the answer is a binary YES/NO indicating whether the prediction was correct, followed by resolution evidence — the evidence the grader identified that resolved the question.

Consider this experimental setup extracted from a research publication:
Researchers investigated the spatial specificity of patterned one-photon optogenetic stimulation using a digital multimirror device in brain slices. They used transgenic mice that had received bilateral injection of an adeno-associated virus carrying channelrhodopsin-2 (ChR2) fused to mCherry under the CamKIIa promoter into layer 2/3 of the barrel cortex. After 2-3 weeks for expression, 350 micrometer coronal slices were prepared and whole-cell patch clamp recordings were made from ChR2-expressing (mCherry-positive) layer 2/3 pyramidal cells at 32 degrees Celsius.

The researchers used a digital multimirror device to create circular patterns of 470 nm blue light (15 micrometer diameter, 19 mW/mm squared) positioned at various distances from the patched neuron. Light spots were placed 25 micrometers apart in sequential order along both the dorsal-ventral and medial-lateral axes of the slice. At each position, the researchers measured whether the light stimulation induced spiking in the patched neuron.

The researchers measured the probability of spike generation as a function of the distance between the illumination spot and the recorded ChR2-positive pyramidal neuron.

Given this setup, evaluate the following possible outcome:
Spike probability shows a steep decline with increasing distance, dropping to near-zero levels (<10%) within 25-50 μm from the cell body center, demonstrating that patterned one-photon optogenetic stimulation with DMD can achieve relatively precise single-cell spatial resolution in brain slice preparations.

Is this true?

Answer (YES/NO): NO